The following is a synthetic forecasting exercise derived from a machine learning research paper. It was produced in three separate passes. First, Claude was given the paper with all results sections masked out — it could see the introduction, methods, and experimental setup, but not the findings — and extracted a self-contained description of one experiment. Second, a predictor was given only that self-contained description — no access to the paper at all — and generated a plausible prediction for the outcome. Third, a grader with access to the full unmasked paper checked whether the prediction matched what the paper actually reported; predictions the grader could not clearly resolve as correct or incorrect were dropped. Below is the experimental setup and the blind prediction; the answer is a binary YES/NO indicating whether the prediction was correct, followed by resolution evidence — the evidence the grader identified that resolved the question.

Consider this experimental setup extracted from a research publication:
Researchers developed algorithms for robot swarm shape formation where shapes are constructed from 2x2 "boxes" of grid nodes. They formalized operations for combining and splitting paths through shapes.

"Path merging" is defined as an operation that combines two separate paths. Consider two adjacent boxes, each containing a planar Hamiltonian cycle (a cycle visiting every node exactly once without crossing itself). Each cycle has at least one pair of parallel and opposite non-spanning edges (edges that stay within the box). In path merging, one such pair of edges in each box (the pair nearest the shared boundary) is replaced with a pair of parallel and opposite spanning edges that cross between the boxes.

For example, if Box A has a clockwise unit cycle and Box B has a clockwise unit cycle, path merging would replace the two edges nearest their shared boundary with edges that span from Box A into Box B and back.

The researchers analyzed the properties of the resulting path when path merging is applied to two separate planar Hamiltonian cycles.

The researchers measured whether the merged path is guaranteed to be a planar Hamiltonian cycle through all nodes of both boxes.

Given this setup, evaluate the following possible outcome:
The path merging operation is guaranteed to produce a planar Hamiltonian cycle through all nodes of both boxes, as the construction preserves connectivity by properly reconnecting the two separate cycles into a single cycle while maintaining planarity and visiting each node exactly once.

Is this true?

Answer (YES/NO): YES